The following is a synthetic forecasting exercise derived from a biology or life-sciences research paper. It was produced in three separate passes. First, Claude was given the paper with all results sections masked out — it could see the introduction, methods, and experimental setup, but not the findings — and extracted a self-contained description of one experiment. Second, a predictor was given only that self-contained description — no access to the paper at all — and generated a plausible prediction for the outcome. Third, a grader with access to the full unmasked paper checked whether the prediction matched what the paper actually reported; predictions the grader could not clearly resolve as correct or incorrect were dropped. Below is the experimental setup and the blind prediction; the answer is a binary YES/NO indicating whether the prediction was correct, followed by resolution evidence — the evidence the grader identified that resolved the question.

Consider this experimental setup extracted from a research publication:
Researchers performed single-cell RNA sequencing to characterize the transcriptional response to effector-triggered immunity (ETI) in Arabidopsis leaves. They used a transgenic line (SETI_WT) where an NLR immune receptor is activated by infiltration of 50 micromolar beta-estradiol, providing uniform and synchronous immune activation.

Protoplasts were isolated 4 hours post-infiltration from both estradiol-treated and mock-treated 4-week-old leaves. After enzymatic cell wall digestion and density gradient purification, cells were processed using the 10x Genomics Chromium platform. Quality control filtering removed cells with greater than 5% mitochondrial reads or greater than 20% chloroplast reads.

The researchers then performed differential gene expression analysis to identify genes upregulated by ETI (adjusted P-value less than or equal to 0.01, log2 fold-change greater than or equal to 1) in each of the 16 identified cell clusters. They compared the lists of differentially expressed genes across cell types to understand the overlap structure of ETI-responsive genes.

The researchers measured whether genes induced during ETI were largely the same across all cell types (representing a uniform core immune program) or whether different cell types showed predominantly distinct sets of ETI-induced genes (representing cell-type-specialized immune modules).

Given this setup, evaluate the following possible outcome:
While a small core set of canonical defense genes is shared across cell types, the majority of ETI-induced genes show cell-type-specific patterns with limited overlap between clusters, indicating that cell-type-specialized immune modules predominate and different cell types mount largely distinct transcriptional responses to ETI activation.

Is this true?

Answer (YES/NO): NO